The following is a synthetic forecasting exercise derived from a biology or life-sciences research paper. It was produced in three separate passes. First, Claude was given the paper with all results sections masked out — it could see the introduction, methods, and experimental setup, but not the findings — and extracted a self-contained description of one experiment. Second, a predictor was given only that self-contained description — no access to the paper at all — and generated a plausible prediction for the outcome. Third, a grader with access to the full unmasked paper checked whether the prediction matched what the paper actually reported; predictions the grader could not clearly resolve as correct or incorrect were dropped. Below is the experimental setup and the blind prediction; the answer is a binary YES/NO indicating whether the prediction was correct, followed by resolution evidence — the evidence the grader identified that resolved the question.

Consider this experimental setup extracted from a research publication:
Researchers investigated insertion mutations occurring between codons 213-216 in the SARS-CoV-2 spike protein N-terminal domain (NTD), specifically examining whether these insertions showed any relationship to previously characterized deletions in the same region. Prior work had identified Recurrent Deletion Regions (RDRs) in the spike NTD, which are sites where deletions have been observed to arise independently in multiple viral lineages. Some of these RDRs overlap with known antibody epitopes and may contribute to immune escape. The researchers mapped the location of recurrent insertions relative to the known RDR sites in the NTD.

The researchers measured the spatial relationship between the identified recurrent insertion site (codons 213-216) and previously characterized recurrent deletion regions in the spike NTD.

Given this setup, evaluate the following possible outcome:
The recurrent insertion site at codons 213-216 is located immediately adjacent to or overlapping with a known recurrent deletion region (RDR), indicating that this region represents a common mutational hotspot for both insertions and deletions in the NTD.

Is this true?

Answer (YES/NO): NO